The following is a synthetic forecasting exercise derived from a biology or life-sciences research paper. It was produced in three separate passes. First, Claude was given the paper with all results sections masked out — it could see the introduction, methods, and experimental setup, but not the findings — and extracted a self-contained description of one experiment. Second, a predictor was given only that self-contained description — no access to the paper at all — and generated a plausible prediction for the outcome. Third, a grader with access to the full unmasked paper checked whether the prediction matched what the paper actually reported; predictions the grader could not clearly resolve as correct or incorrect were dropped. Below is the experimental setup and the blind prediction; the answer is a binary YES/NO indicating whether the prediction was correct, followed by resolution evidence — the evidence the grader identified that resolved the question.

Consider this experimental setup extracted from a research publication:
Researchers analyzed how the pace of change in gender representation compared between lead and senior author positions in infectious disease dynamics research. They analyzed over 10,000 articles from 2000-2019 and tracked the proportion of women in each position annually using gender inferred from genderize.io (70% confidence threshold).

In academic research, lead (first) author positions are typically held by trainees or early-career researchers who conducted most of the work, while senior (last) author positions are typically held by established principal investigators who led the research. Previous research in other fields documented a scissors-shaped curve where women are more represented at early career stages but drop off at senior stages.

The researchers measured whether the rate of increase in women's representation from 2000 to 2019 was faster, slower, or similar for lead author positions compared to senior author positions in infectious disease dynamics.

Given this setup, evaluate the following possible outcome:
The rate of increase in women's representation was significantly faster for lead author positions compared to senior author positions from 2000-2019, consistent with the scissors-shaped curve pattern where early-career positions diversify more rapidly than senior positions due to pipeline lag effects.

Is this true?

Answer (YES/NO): NO